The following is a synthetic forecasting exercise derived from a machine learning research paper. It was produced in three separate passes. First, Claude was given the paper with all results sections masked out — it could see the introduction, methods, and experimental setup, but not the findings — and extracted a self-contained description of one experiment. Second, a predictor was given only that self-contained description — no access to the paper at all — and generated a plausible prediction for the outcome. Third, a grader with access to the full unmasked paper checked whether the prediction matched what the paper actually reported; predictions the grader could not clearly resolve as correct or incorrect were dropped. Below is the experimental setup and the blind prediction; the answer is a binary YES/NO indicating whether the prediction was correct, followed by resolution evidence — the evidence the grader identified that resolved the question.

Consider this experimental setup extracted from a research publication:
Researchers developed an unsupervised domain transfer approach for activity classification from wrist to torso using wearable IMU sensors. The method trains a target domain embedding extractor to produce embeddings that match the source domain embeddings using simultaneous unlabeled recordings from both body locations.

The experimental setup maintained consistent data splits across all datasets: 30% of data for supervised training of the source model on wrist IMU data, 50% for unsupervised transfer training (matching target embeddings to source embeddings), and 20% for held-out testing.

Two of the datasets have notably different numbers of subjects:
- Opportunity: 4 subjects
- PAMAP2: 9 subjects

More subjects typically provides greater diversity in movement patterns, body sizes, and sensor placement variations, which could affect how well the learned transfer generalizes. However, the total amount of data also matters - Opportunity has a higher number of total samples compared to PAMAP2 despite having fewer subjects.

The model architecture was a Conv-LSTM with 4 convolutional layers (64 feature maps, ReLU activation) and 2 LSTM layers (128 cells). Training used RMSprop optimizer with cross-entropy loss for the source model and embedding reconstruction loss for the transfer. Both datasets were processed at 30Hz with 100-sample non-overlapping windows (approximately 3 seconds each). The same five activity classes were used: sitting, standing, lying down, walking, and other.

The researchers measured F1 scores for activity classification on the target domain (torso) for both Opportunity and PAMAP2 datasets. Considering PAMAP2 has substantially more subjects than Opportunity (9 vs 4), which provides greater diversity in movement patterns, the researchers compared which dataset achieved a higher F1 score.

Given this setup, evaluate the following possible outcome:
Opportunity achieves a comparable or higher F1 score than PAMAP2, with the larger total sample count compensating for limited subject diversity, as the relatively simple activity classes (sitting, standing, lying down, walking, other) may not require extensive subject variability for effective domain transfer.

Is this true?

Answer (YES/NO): NO